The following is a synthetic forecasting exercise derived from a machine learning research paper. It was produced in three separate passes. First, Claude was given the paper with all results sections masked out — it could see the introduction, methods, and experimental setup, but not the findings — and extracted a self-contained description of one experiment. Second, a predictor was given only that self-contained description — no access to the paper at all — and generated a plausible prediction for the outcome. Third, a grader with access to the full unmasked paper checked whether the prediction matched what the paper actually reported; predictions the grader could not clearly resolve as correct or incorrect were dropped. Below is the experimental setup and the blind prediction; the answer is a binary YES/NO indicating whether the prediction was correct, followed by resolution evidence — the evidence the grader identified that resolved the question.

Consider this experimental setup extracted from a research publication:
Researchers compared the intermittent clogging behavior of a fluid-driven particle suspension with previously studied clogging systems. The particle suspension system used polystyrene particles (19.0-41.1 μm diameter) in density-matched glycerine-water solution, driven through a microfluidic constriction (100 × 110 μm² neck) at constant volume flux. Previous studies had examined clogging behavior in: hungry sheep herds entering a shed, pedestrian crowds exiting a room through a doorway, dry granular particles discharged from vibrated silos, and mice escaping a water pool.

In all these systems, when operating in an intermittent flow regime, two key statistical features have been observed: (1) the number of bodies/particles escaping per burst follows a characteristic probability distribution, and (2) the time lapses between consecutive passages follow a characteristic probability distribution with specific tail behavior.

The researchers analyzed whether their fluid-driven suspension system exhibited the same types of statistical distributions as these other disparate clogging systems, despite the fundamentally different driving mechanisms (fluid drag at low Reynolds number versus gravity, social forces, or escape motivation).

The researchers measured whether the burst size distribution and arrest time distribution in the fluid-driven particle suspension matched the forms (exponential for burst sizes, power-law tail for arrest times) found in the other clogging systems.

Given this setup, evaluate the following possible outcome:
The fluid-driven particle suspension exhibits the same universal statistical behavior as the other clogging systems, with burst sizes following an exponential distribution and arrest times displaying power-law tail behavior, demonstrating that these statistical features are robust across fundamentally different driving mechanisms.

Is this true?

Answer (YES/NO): YES